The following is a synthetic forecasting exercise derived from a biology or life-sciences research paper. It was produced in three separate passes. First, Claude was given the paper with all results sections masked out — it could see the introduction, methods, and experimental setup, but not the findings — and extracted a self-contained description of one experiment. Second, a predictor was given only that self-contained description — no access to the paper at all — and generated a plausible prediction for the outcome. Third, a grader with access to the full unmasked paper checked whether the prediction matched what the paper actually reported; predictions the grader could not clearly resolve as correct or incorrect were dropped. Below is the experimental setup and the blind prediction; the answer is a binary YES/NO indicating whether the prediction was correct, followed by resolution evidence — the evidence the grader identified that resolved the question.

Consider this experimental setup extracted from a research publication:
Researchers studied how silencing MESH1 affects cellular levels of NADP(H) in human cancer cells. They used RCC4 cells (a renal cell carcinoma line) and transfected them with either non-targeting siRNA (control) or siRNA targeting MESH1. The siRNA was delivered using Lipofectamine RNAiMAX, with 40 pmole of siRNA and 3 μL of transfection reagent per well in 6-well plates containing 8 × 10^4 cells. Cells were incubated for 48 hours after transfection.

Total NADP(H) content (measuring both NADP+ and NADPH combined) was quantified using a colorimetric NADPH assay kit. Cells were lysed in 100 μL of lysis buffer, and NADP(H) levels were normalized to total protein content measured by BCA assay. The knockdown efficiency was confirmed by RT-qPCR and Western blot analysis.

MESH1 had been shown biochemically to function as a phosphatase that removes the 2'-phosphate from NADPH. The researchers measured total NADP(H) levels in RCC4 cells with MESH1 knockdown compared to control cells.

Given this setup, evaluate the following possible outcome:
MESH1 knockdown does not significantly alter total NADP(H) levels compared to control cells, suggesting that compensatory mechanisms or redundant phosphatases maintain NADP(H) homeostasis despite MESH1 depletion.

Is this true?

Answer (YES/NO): YES